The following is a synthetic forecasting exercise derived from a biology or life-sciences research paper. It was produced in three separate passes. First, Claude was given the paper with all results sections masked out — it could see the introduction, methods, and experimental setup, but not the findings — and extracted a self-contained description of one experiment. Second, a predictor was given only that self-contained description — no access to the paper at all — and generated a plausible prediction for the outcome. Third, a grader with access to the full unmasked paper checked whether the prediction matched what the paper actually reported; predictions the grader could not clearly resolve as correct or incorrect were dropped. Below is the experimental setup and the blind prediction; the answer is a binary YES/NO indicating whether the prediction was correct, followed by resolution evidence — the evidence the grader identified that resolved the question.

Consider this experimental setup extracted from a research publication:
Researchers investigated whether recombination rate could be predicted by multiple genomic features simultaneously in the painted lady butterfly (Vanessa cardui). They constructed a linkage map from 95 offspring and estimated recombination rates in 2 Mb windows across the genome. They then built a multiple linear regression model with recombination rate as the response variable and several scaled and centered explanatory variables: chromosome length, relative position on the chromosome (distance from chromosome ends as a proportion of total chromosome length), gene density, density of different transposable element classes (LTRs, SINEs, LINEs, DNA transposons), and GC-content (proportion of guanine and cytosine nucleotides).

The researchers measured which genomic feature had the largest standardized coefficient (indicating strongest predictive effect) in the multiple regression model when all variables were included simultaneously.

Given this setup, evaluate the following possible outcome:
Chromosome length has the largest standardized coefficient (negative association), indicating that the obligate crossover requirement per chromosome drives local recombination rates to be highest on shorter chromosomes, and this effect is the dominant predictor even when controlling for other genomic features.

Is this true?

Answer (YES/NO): NO